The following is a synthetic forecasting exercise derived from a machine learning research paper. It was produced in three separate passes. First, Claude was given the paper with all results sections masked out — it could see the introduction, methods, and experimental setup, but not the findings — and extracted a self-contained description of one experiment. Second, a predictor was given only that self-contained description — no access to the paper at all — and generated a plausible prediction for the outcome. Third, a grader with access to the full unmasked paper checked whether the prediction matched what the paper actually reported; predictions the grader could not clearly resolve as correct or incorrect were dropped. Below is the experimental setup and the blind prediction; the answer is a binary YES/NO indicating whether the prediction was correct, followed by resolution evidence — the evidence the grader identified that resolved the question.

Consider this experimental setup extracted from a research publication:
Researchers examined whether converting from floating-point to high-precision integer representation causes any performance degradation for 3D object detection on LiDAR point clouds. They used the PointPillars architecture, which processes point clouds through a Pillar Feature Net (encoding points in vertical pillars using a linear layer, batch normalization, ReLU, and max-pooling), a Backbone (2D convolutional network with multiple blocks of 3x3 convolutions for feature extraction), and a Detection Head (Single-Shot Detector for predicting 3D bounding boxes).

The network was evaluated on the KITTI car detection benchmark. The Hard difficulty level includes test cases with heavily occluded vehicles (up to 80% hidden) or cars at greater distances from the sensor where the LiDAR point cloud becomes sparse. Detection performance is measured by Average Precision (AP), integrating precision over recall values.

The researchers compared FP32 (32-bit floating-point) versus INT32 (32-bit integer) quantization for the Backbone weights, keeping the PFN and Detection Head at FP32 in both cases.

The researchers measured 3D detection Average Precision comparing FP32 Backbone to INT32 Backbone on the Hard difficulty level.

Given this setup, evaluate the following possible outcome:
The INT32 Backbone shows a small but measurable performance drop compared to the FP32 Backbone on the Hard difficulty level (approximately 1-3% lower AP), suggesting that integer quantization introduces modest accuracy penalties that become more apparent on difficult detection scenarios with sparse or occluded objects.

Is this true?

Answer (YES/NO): NO